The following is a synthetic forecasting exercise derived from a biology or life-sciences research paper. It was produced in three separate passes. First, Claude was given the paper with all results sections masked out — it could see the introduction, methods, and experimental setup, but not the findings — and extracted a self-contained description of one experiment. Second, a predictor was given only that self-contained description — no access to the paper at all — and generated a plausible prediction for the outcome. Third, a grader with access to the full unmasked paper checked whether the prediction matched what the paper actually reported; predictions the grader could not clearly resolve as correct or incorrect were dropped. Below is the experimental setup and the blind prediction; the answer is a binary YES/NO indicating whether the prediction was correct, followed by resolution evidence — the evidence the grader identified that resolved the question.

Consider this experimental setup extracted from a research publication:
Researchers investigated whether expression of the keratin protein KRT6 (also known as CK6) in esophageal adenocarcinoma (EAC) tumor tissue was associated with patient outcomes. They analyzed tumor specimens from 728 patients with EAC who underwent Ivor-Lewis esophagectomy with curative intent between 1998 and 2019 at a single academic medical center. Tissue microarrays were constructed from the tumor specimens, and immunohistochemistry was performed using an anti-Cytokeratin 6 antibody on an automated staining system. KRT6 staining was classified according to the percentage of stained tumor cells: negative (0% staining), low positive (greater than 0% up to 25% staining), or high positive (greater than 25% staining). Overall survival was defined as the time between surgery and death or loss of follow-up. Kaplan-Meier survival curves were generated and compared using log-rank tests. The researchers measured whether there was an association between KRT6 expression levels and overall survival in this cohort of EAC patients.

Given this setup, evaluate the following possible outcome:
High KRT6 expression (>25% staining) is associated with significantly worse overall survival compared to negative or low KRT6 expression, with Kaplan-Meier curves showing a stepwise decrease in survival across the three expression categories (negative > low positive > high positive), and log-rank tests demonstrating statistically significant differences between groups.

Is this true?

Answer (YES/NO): NO